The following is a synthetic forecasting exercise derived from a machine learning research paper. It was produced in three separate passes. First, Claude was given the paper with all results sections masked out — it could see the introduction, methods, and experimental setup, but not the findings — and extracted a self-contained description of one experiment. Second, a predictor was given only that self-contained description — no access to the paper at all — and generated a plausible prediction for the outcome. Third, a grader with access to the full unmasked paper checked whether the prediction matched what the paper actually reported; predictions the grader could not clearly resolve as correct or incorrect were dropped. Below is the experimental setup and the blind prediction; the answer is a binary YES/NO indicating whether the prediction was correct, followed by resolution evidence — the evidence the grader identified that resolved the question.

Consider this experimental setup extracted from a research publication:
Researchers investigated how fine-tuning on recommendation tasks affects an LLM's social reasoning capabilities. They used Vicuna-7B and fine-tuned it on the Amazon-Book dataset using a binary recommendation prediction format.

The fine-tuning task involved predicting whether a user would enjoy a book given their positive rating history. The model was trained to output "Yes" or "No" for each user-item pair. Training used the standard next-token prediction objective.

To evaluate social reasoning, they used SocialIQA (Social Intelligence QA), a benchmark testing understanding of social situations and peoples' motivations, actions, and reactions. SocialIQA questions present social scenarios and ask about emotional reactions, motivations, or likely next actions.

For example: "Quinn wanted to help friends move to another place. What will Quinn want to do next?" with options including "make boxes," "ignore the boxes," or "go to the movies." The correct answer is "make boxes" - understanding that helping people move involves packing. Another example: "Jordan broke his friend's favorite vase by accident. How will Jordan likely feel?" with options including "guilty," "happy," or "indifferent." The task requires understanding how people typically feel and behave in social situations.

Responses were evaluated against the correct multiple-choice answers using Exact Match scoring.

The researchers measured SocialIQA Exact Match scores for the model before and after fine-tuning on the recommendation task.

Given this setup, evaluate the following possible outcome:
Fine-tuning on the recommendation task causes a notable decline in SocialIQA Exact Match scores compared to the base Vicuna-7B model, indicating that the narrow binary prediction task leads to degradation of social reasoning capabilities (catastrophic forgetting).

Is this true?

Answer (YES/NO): YES